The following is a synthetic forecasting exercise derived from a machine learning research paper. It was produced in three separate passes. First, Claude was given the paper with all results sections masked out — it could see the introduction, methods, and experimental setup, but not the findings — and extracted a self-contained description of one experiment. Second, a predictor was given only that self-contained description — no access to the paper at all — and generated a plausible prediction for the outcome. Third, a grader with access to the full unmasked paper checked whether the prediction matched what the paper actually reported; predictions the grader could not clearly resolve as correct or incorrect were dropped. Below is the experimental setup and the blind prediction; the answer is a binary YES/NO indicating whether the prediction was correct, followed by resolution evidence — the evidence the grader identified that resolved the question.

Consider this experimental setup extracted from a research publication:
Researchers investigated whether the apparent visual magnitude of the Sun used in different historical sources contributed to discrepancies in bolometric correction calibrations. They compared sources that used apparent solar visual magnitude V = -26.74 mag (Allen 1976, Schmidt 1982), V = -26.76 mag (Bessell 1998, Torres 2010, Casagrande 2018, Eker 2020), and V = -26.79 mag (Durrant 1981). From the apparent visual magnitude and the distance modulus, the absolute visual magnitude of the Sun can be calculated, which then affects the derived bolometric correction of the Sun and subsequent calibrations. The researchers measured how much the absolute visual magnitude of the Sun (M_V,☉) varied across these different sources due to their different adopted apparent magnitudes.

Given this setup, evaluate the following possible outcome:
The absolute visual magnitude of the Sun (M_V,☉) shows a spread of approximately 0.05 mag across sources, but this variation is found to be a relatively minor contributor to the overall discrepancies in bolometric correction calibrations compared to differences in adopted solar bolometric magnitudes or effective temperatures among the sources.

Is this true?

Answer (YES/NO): NO